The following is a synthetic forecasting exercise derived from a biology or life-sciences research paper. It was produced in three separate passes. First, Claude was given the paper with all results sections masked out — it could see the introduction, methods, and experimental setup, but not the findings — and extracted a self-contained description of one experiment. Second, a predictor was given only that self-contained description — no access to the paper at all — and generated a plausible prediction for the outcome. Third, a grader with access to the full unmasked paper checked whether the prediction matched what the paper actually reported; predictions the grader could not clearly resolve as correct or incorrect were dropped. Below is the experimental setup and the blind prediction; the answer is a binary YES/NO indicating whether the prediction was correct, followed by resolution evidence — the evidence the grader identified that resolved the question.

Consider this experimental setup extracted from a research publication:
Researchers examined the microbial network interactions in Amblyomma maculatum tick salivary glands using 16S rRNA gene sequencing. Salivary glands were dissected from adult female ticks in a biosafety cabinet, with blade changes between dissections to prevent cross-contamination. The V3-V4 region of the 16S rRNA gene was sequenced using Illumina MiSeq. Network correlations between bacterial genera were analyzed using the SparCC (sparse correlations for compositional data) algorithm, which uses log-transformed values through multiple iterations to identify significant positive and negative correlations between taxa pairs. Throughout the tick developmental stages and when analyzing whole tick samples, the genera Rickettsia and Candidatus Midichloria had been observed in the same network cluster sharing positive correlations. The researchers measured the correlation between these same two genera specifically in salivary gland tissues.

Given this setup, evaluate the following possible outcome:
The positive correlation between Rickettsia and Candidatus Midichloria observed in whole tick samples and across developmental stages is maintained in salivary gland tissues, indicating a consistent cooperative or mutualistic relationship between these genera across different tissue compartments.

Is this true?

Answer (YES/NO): NO